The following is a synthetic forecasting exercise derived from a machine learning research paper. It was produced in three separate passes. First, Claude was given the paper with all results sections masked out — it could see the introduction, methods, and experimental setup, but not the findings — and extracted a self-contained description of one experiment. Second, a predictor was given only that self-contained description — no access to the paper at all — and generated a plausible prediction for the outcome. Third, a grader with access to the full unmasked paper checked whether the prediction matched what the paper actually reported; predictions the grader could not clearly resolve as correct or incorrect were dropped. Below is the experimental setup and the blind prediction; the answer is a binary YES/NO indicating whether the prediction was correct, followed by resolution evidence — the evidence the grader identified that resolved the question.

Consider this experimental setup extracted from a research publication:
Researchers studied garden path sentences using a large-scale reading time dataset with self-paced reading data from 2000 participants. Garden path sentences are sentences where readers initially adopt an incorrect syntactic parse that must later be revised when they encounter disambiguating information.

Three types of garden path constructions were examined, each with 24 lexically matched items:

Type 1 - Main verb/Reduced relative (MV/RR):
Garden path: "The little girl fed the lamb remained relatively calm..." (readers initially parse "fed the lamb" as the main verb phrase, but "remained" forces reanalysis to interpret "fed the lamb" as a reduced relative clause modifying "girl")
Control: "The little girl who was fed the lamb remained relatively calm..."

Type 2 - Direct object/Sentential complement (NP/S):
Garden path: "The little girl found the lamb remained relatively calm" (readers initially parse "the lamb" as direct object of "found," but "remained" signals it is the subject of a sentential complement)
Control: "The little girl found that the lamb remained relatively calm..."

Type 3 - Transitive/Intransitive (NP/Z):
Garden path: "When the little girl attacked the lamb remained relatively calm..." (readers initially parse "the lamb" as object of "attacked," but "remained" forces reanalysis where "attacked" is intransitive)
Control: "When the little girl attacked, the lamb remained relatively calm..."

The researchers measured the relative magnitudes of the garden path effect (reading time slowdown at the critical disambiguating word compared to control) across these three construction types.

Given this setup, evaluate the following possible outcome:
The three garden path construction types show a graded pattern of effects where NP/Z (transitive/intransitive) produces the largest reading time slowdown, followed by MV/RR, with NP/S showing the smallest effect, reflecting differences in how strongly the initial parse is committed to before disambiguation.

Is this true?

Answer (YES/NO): YES